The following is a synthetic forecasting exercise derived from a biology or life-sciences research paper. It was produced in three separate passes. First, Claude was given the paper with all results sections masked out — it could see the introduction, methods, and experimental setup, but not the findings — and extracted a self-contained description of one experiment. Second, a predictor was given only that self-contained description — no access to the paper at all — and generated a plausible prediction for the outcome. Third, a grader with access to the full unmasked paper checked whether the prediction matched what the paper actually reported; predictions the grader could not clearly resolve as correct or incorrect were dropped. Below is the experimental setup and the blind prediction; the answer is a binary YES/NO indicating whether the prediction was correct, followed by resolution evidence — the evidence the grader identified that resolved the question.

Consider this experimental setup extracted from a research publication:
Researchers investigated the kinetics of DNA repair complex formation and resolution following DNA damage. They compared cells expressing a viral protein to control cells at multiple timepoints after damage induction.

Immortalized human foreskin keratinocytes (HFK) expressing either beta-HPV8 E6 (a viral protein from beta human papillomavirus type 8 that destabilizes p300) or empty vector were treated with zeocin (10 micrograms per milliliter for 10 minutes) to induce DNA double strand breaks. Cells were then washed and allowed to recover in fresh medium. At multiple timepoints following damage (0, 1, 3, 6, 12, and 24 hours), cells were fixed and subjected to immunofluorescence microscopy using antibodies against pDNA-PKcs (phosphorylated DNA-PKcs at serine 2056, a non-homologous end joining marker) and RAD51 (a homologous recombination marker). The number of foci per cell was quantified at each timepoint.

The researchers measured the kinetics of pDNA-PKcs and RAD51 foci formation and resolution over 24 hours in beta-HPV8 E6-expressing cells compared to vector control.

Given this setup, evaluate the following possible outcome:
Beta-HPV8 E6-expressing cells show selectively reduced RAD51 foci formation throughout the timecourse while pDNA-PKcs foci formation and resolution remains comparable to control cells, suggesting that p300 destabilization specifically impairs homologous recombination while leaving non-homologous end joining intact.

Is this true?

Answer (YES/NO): NO